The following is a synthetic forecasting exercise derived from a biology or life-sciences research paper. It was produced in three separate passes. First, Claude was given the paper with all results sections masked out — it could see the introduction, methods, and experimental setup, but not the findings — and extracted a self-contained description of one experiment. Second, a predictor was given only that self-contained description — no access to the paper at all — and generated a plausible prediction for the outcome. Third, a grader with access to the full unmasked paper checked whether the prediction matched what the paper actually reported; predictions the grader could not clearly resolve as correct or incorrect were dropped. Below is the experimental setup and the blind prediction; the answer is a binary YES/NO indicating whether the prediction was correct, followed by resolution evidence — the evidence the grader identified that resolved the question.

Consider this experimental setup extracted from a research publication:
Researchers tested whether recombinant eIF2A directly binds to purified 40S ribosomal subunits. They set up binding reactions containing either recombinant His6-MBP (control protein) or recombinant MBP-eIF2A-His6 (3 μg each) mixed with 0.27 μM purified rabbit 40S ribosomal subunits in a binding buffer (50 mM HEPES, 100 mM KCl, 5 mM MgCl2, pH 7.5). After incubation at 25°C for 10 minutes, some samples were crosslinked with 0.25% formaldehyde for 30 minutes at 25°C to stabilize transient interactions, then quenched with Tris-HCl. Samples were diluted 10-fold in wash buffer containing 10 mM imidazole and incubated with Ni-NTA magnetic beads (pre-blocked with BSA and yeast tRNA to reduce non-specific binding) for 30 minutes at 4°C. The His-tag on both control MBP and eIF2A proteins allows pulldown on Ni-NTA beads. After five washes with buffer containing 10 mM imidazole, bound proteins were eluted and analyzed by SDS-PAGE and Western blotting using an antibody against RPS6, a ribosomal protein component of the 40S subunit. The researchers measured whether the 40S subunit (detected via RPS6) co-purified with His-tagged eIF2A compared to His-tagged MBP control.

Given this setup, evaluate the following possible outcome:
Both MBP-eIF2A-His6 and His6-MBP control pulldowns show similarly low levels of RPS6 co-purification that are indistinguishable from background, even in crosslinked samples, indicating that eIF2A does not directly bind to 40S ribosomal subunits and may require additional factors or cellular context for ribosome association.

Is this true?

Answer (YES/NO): NO